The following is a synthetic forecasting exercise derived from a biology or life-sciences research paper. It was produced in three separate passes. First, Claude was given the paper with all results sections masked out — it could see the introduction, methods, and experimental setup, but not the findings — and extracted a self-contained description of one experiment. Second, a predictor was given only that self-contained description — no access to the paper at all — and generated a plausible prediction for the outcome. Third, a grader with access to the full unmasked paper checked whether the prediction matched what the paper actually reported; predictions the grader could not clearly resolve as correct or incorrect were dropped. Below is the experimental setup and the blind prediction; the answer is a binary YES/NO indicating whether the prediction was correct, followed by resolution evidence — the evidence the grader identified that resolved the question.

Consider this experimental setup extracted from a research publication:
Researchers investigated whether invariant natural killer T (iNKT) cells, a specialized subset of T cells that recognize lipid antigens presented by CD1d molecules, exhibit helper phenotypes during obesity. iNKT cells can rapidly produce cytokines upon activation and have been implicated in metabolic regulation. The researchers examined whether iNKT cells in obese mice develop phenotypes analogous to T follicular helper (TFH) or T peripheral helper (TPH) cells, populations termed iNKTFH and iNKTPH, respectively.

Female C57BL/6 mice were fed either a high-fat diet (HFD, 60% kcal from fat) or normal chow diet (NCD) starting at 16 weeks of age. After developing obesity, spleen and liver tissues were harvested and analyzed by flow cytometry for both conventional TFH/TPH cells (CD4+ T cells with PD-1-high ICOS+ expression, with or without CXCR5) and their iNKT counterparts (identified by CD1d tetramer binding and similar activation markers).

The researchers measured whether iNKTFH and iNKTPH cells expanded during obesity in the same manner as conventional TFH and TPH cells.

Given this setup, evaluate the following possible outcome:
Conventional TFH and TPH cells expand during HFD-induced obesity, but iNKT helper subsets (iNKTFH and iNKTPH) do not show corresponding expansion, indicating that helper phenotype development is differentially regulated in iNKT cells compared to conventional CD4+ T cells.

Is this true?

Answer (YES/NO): YES